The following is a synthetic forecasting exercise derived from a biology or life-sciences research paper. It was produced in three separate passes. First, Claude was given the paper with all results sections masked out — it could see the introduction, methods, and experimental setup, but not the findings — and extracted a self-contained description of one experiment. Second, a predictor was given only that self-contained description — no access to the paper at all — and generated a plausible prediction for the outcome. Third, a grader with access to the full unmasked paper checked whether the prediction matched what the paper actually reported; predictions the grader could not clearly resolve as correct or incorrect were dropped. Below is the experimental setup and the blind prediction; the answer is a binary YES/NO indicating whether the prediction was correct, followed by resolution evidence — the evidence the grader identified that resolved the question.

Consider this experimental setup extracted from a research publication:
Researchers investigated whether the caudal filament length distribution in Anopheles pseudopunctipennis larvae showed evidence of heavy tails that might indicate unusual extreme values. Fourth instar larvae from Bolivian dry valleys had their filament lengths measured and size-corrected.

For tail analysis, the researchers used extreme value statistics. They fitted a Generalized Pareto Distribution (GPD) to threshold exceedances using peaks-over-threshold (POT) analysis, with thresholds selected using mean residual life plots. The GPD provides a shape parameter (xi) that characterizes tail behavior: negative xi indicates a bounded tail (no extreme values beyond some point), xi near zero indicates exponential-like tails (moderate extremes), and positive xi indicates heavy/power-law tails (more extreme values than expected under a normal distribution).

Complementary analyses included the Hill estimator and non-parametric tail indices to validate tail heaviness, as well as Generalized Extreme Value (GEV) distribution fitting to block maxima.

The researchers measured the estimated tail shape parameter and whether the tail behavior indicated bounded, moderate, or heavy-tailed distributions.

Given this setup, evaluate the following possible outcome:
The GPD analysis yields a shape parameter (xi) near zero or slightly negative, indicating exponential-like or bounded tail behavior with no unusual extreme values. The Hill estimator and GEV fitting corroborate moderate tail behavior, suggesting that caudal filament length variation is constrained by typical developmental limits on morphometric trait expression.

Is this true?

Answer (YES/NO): YES